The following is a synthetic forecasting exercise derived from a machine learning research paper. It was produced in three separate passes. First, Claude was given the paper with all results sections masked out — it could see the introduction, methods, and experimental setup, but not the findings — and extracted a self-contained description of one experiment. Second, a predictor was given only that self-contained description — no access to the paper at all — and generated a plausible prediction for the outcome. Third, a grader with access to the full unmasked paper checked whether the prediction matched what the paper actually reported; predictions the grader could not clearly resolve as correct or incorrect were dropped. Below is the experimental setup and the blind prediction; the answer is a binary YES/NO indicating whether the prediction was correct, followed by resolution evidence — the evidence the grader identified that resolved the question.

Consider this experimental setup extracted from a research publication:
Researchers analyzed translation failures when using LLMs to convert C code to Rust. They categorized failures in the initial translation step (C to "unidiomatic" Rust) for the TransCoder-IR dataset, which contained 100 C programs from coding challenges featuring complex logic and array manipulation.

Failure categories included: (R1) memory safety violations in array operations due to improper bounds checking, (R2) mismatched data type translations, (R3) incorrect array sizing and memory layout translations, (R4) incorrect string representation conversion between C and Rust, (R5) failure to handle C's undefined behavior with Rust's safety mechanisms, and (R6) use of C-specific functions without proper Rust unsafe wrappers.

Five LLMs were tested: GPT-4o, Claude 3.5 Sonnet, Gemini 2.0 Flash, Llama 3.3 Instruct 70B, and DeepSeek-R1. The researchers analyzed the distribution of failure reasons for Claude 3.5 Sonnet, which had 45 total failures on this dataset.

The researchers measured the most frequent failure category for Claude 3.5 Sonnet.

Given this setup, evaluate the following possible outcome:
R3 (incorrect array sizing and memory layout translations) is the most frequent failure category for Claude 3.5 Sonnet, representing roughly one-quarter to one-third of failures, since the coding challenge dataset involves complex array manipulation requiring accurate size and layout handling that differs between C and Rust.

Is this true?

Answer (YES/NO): NO